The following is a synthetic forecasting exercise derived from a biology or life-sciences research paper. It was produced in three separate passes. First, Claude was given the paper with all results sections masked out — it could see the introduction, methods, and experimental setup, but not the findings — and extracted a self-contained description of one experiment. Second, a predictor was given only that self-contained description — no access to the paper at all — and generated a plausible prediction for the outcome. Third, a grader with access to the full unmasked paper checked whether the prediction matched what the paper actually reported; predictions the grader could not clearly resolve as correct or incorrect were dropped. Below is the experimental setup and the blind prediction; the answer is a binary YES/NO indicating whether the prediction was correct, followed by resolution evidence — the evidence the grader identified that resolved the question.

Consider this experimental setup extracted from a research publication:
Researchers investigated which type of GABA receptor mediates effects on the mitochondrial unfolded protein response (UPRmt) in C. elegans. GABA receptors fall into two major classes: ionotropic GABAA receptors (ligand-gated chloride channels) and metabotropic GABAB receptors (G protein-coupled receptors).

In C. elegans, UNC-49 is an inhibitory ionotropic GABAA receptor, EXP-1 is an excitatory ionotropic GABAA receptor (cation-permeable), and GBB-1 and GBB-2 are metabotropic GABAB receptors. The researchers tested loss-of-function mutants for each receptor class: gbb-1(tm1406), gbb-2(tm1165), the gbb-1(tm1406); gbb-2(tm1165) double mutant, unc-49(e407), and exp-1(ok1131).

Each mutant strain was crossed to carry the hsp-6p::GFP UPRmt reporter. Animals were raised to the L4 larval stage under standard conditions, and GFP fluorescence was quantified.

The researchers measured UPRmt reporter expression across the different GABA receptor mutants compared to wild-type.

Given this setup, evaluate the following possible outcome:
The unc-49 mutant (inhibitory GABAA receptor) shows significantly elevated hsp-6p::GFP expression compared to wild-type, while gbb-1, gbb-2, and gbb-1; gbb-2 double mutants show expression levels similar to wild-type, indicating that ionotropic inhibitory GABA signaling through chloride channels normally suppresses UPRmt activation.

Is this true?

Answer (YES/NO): NO